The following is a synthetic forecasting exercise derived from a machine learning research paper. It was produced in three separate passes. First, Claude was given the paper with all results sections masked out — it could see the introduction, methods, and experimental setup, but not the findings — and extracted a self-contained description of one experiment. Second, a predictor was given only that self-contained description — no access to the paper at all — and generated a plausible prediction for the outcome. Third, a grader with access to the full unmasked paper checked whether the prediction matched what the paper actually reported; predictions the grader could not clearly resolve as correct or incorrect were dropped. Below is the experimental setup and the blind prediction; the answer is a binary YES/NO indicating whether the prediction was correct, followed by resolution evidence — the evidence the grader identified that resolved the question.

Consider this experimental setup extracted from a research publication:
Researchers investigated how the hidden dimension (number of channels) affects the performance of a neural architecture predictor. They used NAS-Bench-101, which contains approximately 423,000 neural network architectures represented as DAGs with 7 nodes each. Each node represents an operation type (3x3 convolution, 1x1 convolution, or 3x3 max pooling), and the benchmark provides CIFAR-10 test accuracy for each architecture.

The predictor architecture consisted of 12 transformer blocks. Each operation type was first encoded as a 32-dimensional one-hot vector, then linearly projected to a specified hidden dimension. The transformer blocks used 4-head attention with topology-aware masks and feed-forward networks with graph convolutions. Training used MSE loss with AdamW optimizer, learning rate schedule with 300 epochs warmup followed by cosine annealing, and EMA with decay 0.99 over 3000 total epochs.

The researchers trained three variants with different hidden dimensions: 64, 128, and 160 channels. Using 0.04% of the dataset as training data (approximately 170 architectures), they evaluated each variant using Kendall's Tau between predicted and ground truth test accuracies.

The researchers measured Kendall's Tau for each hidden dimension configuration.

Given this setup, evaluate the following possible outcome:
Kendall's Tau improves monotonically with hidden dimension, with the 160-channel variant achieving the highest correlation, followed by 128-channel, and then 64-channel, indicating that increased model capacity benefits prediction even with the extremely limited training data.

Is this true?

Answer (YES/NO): YES